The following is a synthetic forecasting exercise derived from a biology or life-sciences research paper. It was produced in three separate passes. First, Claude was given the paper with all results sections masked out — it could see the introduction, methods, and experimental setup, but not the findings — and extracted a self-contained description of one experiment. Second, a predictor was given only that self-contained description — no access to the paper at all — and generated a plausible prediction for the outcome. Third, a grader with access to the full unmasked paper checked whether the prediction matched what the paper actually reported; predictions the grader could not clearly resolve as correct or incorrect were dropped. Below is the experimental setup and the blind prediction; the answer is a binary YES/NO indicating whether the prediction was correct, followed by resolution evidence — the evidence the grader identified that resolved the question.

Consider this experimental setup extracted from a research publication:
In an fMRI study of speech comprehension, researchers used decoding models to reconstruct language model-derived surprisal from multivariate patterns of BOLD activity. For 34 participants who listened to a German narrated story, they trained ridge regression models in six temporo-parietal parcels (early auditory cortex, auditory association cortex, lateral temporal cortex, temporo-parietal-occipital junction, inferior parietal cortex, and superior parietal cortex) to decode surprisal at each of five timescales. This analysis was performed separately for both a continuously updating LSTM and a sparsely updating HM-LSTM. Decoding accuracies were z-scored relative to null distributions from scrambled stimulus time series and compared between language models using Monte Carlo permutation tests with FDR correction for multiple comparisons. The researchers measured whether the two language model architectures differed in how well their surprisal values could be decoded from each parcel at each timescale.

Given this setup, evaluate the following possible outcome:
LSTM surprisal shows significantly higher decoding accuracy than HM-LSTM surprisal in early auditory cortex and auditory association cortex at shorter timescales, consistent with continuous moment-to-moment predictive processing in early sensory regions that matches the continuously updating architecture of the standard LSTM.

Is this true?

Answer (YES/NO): NO